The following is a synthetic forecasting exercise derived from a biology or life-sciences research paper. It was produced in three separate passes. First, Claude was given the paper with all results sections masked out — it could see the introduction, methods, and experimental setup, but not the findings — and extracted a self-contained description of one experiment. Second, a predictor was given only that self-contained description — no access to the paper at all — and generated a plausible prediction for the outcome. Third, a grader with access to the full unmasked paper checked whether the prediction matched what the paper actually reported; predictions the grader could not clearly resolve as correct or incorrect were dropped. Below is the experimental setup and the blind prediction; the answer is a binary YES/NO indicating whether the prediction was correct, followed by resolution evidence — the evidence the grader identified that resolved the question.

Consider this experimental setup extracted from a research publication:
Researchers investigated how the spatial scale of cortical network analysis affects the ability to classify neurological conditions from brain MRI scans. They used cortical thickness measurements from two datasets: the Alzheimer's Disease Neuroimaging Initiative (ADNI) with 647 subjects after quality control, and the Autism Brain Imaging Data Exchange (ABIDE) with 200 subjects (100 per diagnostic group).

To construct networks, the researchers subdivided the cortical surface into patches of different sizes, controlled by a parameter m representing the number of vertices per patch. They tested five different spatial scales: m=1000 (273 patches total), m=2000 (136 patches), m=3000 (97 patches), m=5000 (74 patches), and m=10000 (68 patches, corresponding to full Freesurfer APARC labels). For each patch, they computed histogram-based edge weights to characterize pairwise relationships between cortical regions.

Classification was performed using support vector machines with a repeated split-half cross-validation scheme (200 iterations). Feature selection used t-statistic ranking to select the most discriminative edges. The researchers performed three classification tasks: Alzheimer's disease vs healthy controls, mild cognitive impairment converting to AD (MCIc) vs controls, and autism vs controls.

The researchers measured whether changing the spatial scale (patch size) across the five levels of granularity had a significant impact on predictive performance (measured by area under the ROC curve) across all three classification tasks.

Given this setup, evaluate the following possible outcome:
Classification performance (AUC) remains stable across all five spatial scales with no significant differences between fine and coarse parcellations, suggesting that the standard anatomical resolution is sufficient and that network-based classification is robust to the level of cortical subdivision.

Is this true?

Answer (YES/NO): YES